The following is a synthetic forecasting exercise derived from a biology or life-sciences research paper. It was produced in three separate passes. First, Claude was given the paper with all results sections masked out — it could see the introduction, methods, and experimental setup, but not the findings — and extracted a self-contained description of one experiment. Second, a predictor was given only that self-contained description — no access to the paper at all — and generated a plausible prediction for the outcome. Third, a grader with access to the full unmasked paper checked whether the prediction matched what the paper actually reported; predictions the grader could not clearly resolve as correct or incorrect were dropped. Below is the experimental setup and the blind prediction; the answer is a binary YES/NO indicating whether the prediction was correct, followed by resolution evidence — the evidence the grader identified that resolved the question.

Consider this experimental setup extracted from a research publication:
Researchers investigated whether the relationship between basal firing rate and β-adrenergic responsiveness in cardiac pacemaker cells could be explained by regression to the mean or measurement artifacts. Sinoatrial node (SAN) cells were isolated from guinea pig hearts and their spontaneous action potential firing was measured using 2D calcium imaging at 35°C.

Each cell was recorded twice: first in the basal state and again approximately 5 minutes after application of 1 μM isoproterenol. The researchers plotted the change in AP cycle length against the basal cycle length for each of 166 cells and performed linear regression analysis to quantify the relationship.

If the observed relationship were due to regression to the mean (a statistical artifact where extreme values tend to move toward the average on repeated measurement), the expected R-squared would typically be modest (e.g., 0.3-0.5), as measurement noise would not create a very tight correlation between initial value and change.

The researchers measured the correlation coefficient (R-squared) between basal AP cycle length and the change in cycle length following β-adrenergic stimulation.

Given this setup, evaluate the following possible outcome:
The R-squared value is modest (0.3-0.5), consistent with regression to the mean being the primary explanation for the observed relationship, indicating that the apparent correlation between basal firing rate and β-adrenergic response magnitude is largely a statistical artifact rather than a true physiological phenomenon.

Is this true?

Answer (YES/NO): NO